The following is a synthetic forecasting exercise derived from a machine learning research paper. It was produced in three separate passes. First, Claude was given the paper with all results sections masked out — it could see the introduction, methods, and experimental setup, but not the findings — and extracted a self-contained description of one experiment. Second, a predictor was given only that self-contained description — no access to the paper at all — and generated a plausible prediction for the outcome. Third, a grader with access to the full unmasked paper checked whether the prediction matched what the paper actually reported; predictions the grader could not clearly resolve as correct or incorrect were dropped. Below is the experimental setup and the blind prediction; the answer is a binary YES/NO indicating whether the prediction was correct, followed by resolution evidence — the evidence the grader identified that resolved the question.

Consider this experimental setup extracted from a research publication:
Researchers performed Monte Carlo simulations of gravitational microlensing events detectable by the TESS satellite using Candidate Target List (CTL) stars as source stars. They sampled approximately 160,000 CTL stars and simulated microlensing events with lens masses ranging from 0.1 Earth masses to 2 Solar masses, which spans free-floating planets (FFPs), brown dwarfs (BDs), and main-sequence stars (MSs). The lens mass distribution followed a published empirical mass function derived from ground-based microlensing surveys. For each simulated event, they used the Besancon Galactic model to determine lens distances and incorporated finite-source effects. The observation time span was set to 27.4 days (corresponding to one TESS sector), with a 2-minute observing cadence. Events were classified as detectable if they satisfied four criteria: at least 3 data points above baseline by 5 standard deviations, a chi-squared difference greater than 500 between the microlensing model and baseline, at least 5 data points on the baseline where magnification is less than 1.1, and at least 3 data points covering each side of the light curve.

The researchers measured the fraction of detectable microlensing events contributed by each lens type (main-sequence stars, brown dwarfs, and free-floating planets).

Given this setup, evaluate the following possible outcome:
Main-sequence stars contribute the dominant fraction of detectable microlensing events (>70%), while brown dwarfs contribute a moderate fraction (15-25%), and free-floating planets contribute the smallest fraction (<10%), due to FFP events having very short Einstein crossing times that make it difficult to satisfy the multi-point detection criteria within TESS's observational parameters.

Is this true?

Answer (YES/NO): NO